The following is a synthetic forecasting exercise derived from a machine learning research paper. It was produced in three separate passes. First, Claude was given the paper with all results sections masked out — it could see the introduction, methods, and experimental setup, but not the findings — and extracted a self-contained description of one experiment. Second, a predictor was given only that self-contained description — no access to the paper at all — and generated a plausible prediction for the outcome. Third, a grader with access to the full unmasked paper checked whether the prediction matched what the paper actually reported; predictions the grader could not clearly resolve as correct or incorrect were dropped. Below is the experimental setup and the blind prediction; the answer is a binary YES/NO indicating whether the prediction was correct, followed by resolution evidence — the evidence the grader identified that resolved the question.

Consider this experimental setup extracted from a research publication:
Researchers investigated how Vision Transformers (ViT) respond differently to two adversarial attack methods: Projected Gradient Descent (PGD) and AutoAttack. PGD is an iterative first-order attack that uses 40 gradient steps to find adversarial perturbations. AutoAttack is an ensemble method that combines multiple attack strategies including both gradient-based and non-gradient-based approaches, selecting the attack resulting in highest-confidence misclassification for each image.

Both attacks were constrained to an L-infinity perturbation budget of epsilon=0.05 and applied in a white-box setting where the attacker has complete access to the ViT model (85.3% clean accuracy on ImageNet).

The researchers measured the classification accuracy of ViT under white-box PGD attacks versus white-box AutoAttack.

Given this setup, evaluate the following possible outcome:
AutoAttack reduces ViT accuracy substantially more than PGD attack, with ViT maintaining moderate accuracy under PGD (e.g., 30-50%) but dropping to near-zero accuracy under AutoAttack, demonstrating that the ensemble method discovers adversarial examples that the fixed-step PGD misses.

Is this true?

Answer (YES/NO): NO